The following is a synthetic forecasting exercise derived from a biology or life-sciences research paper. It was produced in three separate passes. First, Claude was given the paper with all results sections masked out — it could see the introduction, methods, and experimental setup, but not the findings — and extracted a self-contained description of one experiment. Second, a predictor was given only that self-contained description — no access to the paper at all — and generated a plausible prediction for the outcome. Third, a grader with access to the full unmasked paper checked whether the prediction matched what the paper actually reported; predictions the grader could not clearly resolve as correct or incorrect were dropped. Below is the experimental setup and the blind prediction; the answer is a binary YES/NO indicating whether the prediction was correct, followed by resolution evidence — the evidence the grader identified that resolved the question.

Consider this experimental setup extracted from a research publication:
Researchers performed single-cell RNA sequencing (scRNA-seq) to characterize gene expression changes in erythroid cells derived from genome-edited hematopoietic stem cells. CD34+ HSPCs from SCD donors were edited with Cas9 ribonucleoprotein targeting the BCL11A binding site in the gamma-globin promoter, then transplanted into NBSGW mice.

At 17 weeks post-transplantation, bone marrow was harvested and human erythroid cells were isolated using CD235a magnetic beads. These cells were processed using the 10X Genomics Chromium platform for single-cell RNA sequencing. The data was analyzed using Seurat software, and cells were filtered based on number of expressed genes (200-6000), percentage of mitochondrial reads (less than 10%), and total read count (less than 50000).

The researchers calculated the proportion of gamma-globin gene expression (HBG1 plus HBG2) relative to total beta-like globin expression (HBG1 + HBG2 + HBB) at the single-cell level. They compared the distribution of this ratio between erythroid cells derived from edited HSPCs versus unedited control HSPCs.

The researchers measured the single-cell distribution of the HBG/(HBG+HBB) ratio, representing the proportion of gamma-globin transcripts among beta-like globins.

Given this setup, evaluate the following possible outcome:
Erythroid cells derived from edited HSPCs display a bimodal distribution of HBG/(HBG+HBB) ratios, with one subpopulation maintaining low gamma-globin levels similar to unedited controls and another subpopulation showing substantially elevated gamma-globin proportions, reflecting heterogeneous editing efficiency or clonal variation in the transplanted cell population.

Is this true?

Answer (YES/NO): NO